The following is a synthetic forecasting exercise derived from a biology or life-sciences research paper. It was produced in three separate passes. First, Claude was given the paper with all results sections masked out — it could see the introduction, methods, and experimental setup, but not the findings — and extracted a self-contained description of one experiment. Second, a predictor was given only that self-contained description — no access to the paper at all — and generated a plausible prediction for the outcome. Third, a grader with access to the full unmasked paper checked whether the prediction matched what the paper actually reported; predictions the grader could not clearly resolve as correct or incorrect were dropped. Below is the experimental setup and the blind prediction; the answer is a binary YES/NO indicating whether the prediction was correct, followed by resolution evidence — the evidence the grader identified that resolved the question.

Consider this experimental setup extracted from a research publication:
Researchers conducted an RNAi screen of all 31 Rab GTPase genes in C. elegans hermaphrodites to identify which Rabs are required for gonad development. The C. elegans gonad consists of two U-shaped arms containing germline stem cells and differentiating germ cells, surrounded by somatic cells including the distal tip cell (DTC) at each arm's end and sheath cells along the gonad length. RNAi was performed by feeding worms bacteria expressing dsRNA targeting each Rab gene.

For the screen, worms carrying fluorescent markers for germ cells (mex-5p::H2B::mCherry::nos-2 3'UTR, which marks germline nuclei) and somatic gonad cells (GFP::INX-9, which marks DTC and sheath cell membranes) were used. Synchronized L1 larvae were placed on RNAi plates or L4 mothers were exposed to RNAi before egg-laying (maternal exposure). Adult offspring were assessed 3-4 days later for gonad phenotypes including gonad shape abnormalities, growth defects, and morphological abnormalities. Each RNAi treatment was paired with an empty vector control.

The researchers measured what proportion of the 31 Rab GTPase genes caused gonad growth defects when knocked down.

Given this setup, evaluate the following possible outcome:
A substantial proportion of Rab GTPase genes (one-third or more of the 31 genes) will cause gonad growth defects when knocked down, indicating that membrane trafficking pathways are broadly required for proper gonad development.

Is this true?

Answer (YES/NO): YES